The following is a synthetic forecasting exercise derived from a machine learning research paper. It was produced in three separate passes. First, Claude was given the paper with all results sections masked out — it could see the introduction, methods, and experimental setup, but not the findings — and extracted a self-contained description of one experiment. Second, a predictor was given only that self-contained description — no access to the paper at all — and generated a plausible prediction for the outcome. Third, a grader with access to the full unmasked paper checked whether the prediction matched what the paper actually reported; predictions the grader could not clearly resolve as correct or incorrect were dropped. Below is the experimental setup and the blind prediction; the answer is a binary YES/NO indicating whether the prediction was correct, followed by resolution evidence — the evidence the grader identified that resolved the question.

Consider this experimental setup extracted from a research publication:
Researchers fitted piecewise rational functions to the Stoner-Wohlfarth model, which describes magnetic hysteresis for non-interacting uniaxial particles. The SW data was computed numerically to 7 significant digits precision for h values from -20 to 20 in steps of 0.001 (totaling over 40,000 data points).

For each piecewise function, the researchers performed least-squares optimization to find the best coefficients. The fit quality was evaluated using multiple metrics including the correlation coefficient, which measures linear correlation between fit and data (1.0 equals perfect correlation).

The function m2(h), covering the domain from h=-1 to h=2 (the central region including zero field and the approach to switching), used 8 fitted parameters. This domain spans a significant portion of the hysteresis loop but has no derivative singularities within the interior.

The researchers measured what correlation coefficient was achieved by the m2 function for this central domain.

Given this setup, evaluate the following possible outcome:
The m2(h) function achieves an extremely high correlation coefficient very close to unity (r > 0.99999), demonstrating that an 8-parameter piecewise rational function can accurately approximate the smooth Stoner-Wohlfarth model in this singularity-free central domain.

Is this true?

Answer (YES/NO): YES